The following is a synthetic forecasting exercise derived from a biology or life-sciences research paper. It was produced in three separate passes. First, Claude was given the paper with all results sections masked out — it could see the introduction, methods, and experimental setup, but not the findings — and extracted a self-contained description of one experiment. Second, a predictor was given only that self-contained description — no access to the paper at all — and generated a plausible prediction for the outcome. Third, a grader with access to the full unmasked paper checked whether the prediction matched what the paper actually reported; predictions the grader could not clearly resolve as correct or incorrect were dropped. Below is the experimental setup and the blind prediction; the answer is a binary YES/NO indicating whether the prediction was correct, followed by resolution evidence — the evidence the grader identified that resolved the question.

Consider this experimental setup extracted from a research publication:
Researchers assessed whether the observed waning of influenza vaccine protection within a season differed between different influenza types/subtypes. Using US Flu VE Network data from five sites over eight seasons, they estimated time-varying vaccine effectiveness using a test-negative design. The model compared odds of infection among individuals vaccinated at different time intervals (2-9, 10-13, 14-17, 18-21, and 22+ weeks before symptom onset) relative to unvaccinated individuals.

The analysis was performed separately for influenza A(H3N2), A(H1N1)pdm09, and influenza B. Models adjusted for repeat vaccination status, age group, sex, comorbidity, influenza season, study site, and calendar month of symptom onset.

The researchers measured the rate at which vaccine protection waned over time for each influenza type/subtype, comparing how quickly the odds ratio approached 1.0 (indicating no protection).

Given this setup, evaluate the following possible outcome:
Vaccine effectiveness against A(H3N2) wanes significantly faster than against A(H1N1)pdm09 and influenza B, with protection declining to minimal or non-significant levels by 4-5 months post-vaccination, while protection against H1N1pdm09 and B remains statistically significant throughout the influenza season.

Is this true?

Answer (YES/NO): NO